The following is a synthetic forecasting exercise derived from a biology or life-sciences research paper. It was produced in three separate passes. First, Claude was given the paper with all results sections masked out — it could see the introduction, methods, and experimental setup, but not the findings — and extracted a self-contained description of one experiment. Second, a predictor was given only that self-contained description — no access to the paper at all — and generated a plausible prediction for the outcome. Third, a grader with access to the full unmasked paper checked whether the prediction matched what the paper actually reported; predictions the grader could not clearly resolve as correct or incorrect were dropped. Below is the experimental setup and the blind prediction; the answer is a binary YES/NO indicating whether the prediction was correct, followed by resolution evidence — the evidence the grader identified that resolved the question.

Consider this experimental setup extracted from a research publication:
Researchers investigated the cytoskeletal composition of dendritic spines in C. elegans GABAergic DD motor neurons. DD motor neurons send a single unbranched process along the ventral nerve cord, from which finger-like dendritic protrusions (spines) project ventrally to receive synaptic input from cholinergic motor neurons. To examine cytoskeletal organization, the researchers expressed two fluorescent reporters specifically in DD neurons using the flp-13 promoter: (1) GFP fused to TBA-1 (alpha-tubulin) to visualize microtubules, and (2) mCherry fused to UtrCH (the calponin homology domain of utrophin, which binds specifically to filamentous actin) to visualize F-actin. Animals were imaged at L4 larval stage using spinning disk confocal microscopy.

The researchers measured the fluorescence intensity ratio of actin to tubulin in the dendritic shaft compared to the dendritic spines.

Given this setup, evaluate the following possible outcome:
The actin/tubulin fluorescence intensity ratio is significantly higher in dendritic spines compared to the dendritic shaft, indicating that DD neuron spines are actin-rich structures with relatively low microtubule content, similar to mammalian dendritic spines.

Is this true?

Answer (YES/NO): YES